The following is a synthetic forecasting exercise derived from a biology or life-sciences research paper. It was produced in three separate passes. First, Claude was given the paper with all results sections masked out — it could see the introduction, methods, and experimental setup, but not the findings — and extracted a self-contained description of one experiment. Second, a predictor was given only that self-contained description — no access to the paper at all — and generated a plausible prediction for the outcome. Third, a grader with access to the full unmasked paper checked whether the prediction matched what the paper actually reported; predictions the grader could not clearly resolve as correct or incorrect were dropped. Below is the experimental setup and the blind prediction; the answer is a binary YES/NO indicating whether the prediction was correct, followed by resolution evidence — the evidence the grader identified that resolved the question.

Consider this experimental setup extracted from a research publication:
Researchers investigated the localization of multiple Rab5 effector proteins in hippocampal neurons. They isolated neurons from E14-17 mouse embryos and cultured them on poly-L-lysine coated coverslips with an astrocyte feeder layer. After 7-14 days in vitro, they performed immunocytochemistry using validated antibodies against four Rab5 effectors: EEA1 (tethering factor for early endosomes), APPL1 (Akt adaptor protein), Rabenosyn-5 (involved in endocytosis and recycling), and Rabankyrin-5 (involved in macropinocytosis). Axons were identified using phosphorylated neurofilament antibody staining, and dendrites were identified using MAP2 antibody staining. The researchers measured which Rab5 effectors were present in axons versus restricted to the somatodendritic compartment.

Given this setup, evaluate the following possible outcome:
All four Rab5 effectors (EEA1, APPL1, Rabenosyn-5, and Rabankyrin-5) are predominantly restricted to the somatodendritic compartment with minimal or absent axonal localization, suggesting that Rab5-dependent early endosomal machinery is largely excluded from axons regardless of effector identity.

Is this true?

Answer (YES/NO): NO